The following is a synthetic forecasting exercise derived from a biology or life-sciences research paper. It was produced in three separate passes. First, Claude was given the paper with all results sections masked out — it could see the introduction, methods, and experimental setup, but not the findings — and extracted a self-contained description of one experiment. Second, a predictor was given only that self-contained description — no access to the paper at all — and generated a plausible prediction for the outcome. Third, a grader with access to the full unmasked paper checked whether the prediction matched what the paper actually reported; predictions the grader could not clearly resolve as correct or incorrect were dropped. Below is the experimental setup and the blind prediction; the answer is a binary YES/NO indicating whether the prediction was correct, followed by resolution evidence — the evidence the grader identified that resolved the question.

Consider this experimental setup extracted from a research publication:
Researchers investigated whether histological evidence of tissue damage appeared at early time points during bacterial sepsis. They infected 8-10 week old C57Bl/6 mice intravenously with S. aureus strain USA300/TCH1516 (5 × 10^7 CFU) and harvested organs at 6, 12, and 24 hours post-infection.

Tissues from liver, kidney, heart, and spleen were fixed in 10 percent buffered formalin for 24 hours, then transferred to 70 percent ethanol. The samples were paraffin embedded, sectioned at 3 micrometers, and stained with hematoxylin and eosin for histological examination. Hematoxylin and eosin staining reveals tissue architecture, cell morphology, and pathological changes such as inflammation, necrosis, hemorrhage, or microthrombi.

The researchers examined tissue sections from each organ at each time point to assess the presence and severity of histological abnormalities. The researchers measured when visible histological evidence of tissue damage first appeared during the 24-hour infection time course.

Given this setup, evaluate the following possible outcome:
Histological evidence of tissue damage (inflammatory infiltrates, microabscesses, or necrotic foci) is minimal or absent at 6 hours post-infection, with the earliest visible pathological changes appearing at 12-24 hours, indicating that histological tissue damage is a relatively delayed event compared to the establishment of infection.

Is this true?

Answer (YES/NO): NO